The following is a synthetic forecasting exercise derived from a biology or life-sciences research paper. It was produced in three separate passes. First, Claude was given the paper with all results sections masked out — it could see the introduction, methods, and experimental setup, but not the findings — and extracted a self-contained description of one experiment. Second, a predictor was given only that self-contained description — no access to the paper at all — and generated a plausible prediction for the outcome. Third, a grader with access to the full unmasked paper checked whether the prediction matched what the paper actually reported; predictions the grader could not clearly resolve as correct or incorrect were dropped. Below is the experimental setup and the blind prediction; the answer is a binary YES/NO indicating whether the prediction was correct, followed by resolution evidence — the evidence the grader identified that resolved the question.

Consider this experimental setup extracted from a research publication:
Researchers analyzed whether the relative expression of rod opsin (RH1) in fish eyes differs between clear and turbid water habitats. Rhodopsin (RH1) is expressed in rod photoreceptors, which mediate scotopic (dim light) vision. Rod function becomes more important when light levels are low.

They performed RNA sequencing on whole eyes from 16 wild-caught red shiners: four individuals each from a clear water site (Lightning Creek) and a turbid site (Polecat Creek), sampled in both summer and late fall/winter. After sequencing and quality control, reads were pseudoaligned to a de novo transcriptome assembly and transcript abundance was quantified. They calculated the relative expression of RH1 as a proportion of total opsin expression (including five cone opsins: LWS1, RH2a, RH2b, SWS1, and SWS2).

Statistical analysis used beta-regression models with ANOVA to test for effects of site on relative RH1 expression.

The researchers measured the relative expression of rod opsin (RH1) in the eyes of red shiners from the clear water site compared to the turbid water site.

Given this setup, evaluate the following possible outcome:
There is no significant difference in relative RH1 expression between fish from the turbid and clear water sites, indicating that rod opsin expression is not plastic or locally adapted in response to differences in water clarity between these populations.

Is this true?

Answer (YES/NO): NO